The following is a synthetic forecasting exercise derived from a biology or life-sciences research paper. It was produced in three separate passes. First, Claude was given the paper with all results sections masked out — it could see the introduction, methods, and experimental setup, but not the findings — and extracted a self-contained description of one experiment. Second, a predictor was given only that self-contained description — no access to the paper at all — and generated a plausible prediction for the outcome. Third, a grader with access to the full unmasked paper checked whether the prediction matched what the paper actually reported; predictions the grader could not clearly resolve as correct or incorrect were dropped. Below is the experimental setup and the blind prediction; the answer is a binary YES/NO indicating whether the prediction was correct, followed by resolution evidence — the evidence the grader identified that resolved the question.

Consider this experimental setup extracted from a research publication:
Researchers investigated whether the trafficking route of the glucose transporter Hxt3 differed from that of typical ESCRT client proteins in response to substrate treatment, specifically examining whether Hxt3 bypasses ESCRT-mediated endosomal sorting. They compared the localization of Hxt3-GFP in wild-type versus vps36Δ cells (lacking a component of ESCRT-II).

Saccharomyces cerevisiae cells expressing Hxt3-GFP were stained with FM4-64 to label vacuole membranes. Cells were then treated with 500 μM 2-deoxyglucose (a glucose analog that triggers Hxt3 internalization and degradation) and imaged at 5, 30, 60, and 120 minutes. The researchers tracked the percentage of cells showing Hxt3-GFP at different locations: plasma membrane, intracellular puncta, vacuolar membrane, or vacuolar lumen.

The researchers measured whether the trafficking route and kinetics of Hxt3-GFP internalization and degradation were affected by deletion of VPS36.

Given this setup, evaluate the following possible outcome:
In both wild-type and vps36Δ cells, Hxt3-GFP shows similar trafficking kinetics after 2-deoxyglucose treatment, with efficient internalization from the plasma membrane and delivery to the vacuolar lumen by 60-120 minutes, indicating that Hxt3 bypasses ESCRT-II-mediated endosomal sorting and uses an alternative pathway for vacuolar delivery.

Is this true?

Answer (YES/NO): YES